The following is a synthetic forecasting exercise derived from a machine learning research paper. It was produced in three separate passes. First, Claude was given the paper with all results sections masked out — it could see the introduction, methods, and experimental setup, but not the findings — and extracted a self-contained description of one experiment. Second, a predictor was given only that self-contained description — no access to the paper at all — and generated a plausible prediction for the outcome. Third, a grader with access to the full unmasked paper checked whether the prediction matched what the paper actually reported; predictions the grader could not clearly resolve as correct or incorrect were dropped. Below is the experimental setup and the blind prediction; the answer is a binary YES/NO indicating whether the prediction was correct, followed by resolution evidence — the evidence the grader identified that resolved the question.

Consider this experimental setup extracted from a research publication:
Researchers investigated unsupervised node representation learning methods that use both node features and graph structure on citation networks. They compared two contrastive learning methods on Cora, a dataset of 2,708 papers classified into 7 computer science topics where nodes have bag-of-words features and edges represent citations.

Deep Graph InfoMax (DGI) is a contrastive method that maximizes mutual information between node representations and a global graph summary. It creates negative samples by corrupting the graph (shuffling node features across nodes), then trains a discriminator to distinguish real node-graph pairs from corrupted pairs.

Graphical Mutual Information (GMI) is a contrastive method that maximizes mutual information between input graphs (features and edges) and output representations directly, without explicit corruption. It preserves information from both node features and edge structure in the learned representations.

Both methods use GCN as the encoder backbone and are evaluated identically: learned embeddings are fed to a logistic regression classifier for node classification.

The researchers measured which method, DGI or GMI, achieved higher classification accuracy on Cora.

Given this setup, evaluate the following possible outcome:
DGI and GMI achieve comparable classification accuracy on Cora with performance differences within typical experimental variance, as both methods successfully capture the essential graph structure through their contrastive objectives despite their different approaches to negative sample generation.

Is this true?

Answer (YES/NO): NO